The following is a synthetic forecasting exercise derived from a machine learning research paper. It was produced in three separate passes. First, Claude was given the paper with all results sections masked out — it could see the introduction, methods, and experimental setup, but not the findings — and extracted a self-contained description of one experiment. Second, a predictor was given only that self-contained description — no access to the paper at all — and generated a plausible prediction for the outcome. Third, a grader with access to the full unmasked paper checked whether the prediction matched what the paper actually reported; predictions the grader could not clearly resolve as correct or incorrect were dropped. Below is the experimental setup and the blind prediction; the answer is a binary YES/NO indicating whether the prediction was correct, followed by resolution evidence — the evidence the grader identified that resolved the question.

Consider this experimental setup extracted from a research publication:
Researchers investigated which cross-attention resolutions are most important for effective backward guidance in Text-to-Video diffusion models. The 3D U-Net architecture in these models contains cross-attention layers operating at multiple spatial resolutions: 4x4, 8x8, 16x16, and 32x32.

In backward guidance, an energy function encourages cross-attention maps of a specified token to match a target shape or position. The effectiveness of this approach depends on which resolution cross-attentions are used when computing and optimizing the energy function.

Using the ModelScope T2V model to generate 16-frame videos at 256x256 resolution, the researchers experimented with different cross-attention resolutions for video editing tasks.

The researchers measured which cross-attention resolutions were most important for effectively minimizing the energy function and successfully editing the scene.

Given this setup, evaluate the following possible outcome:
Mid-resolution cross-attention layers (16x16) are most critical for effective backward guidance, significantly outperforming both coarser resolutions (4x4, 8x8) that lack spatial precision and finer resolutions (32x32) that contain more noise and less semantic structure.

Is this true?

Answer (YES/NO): NO